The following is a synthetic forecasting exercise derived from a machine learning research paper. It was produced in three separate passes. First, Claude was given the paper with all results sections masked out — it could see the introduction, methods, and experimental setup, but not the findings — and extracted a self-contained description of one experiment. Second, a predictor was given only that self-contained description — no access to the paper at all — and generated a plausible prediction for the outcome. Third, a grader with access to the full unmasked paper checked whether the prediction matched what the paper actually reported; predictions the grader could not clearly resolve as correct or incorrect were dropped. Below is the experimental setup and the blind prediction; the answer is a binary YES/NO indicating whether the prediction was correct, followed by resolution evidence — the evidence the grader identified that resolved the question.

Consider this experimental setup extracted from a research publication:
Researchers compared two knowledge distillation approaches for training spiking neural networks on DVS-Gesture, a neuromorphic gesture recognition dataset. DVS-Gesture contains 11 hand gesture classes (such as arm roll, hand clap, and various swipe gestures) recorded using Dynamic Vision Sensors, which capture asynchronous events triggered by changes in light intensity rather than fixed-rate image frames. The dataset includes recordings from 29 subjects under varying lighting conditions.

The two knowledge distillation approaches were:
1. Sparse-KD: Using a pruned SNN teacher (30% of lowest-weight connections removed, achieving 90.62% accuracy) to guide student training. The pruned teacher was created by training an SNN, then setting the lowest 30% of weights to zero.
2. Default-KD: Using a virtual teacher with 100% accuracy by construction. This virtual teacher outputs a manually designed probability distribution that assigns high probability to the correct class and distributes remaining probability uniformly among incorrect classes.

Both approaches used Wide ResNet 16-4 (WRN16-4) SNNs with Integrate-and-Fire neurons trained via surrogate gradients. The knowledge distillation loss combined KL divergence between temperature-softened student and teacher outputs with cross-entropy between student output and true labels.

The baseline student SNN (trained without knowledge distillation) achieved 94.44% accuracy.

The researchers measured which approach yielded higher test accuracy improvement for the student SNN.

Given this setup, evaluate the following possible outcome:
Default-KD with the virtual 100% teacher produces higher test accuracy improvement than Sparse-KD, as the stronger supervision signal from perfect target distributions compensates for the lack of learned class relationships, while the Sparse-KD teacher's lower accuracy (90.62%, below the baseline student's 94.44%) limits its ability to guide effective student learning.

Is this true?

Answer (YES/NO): NO